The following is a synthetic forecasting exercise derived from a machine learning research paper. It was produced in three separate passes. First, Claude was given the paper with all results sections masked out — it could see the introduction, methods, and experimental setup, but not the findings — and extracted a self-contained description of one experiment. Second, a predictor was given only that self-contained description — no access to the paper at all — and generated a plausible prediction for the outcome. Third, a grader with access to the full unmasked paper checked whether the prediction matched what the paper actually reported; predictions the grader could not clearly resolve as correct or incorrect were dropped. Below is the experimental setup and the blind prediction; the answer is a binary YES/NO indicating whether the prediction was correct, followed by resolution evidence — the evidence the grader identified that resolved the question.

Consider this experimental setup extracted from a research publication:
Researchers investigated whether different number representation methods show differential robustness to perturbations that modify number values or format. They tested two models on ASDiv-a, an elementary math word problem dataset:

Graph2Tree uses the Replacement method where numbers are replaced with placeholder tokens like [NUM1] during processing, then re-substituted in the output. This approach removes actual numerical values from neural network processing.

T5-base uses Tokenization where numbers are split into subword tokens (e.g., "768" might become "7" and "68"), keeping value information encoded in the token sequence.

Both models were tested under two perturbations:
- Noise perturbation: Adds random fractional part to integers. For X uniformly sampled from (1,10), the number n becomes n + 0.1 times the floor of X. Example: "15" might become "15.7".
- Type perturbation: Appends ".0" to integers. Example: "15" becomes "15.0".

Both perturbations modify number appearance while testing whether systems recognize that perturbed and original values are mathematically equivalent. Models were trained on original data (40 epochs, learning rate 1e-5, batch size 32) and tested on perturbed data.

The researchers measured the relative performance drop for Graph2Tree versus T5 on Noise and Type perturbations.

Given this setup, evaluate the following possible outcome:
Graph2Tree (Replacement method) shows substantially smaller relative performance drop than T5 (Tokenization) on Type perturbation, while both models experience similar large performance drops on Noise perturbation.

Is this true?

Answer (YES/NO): NO